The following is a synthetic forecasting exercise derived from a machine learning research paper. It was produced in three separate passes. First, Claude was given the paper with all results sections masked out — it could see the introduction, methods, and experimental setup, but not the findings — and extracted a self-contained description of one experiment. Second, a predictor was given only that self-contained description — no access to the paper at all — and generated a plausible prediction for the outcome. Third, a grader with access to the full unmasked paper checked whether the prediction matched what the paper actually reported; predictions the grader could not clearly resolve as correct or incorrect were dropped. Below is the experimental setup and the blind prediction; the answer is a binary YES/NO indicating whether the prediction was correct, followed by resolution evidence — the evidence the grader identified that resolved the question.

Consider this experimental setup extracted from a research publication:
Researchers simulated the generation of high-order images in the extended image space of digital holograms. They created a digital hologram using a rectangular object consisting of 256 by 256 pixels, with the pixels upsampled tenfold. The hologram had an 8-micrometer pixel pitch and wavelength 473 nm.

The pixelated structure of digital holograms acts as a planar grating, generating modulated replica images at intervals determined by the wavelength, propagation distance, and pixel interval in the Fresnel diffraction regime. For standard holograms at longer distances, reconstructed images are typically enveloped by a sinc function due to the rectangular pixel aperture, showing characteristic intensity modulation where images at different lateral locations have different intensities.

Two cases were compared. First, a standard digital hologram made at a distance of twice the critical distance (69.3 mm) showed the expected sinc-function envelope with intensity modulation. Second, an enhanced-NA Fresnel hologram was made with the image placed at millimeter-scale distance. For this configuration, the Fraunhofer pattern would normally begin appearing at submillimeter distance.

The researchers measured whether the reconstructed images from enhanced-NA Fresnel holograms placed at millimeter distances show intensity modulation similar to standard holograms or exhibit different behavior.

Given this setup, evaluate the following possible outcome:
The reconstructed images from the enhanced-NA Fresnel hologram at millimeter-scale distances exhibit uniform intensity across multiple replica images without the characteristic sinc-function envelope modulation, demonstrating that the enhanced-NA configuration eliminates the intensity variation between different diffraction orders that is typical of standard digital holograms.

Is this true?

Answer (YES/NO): YES